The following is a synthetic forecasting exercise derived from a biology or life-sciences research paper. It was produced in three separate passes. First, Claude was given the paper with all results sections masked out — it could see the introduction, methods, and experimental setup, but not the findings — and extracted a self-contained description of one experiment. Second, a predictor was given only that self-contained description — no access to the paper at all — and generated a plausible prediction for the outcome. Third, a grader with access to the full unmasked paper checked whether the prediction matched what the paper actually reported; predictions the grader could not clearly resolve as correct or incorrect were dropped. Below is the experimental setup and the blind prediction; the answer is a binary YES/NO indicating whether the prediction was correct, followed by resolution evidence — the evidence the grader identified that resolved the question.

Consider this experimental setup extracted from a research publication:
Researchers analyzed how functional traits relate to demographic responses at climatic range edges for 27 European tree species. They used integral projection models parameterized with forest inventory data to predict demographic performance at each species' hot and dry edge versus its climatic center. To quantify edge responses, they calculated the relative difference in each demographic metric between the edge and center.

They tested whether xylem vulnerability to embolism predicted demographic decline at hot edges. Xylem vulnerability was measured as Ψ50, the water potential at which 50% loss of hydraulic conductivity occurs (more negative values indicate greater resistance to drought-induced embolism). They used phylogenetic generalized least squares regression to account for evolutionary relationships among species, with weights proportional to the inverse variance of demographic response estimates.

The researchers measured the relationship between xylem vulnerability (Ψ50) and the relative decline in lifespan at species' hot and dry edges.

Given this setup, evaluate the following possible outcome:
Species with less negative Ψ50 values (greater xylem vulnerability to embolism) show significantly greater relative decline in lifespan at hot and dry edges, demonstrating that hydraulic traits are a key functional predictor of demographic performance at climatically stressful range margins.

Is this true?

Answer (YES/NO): NO